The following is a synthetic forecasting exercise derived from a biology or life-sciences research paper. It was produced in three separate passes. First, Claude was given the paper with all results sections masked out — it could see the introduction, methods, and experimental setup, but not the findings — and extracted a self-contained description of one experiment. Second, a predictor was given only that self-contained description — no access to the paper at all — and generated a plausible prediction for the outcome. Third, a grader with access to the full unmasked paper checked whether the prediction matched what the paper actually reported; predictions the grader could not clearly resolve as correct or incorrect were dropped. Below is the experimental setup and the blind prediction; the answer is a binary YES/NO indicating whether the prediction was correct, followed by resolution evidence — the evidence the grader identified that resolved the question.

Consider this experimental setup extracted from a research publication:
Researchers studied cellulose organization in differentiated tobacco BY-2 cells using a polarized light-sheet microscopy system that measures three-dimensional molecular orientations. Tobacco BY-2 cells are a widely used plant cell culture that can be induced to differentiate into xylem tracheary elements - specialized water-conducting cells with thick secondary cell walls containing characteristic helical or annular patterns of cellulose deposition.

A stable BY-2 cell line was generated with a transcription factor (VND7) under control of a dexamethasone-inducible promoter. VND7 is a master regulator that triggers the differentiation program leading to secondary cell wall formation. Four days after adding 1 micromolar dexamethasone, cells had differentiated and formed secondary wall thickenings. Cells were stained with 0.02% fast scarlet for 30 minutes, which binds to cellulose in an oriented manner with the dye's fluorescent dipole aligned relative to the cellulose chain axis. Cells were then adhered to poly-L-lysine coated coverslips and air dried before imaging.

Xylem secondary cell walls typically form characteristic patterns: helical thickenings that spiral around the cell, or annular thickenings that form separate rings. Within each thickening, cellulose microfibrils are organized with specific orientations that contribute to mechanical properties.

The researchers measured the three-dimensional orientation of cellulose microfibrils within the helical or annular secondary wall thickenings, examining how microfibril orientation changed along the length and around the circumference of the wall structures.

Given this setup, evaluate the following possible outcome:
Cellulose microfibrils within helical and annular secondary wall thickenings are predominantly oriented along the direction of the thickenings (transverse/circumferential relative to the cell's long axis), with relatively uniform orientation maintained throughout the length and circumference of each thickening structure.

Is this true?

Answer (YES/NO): NO